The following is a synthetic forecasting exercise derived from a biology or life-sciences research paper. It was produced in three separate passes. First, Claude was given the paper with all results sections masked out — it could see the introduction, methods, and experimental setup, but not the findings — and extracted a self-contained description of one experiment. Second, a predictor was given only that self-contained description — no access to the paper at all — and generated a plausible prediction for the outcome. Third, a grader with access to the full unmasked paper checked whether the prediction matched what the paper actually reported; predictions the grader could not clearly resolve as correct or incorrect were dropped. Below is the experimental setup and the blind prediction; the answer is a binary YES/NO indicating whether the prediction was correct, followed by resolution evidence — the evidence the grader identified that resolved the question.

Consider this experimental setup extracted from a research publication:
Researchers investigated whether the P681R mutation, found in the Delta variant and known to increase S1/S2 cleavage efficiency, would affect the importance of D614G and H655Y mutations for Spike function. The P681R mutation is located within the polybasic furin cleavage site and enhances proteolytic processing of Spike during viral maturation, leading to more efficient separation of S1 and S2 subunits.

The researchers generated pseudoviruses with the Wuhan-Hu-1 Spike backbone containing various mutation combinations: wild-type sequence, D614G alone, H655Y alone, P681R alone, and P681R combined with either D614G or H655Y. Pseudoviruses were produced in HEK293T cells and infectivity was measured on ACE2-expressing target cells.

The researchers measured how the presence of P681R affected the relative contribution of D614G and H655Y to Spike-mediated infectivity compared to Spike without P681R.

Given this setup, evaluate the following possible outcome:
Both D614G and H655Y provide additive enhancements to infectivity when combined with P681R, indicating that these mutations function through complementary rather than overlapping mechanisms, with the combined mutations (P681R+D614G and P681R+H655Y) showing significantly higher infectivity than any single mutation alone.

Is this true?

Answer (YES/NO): NO